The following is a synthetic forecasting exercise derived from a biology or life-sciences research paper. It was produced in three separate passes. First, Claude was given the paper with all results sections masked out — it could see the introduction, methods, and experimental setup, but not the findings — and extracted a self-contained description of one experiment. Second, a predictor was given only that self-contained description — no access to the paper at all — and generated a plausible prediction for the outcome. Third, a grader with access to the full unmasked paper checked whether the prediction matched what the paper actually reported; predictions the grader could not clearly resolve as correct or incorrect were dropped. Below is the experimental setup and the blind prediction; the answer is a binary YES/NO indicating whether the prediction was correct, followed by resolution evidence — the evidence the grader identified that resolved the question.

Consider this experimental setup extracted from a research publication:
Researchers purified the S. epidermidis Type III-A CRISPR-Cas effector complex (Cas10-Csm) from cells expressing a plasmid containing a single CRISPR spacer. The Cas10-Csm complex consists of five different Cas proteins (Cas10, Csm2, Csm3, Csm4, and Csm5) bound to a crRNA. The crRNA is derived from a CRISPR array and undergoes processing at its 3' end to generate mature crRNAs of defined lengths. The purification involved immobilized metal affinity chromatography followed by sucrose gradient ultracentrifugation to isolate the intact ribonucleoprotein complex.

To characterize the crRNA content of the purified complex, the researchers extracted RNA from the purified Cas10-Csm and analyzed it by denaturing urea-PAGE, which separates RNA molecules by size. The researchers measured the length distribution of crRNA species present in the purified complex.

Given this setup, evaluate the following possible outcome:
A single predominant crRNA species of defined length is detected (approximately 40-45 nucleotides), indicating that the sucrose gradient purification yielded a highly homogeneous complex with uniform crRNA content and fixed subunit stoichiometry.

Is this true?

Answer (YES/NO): NO